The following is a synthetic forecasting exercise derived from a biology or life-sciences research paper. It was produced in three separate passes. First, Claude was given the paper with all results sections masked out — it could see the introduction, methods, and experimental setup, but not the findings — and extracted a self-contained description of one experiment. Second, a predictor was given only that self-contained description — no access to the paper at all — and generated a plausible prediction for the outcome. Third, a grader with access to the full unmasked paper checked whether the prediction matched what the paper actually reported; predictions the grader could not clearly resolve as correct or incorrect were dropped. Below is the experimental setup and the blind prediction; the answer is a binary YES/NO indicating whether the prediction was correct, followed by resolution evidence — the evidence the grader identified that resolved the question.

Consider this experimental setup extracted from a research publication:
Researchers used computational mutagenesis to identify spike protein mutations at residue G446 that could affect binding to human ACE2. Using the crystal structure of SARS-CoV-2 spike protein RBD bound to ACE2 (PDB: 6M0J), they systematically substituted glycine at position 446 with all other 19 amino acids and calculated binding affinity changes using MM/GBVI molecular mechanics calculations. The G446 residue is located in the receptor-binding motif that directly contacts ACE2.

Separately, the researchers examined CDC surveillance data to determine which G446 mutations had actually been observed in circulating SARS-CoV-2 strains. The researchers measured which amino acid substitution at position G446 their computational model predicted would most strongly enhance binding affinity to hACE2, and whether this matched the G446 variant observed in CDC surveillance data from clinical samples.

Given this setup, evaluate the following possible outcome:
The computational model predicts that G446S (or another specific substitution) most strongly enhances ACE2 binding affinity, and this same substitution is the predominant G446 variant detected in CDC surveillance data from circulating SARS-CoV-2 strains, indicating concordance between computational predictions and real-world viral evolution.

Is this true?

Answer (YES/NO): NO